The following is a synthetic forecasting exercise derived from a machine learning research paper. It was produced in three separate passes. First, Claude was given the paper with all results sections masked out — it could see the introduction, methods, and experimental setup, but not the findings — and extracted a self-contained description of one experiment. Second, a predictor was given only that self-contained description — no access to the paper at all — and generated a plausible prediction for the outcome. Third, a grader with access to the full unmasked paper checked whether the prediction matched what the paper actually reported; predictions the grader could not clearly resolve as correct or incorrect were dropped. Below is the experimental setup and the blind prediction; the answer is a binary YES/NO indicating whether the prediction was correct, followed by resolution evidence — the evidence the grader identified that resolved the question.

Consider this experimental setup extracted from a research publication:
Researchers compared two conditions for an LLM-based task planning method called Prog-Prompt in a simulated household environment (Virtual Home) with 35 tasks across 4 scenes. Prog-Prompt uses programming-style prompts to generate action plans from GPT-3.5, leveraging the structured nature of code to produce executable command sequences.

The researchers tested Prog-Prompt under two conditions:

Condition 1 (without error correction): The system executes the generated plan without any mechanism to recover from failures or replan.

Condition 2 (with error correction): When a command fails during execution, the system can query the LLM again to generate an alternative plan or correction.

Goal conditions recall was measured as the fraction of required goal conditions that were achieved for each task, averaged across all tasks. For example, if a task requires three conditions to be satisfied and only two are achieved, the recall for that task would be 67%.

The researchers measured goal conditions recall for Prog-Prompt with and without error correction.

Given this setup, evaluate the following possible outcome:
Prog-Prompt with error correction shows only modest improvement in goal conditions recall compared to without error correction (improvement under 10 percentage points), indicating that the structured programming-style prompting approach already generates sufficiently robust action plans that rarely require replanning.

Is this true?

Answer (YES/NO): NO